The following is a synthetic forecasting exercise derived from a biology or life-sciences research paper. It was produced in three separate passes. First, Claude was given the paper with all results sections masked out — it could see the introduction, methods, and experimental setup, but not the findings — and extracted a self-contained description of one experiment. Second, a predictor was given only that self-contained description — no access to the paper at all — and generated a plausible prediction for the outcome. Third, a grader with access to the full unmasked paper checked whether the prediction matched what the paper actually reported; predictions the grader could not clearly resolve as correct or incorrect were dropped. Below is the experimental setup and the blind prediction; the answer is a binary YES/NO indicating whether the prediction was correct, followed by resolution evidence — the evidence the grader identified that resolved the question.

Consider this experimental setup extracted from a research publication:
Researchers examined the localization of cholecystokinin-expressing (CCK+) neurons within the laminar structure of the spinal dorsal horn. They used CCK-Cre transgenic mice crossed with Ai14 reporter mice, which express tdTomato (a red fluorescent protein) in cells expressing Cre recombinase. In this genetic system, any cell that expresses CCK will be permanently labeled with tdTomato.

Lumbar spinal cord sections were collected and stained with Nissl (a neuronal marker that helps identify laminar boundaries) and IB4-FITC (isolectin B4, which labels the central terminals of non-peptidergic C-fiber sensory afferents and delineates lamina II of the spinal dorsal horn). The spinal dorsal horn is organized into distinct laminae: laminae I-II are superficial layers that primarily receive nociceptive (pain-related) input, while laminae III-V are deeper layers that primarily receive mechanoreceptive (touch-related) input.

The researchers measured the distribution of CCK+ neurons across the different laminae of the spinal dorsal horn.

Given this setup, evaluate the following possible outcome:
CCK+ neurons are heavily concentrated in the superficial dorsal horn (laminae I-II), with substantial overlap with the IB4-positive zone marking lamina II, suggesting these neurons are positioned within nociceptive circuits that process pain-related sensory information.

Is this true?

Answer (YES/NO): NO